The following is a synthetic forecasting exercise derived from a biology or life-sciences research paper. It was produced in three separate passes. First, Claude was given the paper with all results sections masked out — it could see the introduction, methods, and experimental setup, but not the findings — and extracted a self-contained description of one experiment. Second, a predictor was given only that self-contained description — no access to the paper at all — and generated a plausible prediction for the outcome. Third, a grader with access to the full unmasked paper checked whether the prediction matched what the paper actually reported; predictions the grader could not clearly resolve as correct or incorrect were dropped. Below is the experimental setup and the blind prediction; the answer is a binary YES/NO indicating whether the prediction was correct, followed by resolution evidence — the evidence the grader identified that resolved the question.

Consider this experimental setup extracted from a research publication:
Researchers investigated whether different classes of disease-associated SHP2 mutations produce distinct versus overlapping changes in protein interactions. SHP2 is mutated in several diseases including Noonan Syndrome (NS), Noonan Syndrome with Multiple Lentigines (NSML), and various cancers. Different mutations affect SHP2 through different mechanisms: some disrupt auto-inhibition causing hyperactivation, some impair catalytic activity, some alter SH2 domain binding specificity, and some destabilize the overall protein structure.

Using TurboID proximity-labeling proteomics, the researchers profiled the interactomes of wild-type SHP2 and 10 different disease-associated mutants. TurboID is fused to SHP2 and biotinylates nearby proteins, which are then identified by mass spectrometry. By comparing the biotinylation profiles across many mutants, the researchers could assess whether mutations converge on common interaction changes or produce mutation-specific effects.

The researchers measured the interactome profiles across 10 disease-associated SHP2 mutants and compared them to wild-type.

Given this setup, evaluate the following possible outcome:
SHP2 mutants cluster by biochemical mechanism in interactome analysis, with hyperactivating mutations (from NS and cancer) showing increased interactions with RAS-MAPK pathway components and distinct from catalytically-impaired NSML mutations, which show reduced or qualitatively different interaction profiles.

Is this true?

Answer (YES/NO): NO